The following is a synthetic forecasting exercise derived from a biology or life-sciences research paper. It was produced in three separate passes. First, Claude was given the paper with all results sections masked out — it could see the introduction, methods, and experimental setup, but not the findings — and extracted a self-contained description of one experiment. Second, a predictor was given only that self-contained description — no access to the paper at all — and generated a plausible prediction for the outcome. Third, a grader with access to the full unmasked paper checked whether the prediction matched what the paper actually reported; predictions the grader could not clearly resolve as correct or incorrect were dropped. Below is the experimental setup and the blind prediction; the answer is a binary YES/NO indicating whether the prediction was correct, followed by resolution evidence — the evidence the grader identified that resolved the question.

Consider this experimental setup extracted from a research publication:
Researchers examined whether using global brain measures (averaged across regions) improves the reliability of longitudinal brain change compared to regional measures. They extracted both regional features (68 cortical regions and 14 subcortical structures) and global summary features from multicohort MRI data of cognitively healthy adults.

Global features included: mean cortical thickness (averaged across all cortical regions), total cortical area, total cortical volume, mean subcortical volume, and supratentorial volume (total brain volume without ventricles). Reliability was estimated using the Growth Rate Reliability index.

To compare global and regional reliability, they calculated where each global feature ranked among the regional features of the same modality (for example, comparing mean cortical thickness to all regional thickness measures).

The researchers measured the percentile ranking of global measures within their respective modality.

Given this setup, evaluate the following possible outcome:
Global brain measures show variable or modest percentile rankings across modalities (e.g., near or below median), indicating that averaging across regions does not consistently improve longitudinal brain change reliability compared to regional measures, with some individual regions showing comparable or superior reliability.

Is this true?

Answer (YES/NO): YES